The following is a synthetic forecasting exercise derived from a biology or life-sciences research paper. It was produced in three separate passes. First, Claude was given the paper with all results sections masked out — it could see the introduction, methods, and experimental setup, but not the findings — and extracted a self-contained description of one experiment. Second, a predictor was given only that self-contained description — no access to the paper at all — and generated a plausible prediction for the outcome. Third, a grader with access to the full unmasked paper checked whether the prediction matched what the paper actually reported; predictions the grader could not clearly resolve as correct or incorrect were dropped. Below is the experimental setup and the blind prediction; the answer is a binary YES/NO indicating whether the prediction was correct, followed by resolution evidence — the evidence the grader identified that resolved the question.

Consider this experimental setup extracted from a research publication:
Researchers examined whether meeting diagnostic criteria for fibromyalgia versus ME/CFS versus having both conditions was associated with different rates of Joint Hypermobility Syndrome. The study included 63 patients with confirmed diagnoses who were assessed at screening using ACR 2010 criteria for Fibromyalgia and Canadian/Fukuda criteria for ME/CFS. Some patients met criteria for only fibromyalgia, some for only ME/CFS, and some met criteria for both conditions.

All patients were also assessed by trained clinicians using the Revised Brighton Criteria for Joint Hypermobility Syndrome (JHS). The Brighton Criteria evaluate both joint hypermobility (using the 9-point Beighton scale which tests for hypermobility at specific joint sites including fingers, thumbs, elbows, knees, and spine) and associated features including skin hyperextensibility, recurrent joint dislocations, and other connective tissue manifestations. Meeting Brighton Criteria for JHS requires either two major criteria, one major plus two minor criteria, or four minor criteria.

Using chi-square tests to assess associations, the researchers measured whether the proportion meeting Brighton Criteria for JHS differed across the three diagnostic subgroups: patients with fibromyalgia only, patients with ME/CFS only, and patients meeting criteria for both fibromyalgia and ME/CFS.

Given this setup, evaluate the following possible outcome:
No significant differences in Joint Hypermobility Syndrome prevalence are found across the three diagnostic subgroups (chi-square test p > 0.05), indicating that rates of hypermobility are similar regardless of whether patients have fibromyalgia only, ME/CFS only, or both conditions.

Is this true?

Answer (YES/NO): NO